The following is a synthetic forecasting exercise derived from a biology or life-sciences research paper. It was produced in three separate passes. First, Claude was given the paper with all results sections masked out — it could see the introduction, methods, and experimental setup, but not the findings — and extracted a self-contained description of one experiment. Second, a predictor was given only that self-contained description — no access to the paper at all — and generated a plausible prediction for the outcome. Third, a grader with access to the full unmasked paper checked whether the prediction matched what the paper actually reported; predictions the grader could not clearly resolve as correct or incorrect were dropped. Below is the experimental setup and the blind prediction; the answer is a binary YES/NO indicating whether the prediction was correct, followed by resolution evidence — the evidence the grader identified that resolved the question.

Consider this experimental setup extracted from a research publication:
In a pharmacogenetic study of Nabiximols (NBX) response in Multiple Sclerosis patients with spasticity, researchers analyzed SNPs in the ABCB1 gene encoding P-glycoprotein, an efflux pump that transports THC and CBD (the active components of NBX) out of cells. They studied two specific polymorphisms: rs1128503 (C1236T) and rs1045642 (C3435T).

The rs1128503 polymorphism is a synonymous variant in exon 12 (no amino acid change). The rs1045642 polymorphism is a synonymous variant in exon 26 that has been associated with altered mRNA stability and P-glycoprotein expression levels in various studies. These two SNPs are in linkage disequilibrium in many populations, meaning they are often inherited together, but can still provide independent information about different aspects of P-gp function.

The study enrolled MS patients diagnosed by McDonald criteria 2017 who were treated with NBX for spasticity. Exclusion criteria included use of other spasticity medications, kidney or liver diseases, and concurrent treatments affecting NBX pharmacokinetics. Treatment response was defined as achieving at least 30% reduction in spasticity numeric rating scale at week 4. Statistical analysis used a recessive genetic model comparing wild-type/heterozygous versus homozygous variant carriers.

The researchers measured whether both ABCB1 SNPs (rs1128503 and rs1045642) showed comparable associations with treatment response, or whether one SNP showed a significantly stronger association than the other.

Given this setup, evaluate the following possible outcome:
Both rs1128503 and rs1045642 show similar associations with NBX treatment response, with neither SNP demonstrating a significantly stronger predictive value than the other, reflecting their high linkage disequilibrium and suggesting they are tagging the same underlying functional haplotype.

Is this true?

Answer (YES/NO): YES